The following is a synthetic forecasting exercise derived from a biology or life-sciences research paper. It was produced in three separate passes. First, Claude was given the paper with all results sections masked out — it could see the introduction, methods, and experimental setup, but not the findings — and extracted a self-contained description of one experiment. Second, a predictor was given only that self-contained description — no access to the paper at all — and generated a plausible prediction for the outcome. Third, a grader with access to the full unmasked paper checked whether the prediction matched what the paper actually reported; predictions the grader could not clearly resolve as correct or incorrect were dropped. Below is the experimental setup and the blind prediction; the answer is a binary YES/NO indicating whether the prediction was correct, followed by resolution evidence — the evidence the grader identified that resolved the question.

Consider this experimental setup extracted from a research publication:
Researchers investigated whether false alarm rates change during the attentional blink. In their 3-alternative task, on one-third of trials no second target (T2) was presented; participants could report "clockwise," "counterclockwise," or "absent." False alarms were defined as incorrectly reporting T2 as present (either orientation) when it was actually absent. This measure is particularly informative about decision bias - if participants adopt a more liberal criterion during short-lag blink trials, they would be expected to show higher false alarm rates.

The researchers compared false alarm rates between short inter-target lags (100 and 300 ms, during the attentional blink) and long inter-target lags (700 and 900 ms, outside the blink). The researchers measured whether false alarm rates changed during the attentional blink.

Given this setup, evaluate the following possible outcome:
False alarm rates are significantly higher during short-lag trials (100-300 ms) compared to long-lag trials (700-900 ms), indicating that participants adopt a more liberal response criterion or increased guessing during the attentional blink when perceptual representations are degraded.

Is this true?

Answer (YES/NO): NO